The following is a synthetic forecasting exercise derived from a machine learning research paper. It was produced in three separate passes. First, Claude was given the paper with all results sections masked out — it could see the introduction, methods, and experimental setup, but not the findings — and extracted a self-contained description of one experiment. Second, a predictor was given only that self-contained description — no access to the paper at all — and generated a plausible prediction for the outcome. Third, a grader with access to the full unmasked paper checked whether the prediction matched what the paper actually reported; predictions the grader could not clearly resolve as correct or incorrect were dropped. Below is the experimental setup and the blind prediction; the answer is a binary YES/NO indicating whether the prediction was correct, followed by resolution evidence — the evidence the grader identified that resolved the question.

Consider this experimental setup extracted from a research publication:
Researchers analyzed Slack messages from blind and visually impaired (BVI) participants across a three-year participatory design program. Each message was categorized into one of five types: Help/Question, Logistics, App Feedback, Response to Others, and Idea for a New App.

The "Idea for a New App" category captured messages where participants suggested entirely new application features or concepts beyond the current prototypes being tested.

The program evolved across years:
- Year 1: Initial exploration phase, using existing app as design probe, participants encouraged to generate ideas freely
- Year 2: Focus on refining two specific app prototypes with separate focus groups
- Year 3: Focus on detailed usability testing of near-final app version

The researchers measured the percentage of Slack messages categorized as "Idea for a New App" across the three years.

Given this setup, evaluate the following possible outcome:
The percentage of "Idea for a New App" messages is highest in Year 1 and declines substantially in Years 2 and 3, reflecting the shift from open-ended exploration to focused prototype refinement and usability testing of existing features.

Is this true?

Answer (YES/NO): YES